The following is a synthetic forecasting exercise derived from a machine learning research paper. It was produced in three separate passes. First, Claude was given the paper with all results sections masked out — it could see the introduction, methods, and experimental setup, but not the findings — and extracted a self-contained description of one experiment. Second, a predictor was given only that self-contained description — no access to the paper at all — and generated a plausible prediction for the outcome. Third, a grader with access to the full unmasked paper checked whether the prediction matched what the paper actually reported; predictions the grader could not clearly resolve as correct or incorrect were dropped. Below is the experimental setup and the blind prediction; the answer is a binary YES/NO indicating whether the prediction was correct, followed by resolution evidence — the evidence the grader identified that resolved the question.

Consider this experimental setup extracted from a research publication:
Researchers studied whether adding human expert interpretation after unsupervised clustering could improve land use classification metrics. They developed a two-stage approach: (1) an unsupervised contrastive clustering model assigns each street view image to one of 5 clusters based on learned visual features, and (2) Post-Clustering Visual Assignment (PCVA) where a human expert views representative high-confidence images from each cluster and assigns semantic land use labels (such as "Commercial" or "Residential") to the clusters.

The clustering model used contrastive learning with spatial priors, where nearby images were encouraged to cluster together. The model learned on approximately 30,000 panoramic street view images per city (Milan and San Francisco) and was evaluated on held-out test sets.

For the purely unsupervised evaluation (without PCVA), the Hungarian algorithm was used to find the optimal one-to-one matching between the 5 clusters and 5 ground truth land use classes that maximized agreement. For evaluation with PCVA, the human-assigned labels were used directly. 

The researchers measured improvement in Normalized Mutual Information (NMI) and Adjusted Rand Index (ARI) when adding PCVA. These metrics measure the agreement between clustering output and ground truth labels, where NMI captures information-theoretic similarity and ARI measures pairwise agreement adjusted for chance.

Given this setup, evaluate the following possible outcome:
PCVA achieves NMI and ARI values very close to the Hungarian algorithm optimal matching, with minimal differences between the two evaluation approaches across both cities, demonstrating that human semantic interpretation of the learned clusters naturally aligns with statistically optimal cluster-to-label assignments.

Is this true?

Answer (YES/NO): NO